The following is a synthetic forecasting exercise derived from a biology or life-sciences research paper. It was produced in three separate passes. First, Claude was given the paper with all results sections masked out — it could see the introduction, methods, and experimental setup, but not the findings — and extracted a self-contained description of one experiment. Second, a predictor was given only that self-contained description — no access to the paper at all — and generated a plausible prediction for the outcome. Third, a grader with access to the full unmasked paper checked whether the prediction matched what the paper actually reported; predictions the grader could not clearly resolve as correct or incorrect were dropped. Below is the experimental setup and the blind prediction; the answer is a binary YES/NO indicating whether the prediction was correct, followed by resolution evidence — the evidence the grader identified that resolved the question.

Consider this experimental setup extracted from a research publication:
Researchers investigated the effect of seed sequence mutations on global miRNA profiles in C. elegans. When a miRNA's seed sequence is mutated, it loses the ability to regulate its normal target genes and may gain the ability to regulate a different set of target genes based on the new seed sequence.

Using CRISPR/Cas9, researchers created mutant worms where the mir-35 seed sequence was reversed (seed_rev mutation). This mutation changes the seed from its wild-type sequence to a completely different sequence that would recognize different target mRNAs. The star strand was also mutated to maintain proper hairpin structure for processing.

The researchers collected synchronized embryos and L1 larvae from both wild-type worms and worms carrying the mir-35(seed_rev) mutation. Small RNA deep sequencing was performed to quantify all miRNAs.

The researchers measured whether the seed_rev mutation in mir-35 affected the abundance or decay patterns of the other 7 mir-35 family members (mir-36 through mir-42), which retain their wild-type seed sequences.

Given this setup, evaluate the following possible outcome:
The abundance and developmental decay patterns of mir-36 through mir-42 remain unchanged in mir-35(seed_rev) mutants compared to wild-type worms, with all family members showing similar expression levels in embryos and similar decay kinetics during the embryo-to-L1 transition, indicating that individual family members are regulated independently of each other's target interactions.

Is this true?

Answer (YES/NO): YES